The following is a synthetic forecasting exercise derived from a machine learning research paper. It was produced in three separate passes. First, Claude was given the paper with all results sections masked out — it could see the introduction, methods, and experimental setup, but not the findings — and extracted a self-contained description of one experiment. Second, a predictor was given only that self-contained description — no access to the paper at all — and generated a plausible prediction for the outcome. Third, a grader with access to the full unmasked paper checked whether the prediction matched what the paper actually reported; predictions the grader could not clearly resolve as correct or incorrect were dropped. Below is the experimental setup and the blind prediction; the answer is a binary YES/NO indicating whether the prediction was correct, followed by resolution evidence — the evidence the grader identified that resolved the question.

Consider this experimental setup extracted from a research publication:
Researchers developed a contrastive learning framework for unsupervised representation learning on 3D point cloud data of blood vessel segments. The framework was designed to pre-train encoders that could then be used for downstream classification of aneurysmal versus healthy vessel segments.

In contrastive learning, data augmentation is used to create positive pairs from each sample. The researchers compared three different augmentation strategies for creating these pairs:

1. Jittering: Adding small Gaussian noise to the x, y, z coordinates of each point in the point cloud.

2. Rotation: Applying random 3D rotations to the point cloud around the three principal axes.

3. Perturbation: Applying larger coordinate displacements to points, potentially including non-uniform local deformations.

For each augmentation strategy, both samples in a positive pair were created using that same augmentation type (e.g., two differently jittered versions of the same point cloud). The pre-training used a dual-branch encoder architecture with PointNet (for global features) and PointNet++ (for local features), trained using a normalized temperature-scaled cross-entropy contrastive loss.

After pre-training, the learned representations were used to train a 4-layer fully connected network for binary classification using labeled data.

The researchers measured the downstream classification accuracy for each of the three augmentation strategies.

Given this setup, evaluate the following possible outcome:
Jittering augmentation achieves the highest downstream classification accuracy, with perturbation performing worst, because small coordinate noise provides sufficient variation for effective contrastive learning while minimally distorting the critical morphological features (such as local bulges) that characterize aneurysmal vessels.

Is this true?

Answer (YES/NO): NO